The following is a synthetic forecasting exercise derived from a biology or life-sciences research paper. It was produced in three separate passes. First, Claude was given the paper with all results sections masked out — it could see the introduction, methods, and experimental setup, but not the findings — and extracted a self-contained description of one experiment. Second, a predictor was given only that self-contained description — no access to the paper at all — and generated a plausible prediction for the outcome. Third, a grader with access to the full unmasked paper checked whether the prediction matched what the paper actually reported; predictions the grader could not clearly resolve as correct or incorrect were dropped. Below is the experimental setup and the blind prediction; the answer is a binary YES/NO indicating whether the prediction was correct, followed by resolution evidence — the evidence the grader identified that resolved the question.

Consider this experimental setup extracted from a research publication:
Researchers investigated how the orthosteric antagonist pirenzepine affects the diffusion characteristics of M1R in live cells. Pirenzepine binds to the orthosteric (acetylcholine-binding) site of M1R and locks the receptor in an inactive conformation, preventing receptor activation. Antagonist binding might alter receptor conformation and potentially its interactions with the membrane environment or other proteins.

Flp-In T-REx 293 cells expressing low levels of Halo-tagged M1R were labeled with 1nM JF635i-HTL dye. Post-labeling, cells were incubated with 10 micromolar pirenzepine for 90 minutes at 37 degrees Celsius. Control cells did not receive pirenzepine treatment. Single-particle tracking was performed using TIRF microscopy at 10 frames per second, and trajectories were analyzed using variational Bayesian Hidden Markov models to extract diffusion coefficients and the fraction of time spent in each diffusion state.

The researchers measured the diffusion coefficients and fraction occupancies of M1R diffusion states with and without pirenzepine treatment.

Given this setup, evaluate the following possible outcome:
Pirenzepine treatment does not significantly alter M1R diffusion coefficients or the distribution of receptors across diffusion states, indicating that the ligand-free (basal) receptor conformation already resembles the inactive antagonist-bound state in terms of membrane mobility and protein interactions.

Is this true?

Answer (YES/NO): NO